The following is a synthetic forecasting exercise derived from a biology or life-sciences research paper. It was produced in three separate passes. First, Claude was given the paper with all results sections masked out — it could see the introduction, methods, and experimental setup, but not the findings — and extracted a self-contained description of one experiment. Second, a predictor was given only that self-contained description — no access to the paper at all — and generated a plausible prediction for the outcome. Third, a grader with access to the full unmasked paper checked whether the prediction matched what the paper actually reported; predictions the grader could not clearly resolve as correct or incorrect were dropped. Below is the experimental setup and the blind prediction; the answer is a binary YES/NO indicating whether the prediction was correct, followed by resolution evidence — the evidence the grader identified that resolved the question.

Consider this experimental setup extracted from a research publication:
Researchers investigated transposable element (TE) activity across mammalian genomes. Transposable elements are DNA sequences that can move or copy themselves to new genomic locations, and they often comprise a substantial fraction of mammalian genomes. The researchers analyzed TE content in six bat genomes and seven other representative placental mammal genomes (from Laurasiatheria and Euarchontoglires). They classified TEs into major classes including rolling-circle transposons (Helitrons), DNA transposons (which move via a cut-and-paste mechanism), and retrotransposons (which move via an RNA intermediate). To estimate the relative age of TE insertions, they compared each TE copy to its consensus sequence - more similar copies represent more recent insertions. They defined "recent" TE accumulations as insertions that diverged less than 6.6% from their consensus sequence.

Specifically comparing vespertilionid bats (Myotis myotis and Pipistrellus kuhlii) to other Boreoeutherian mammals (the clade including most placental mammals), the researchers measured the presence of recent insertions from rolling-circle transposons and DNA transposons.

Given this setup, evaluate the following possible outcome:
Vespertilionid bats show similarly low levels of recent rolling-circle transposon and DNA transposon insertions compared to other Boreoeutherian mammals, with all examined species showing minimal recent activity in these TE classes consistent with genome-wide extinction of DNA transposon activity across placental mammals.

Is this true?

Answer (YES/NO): NO